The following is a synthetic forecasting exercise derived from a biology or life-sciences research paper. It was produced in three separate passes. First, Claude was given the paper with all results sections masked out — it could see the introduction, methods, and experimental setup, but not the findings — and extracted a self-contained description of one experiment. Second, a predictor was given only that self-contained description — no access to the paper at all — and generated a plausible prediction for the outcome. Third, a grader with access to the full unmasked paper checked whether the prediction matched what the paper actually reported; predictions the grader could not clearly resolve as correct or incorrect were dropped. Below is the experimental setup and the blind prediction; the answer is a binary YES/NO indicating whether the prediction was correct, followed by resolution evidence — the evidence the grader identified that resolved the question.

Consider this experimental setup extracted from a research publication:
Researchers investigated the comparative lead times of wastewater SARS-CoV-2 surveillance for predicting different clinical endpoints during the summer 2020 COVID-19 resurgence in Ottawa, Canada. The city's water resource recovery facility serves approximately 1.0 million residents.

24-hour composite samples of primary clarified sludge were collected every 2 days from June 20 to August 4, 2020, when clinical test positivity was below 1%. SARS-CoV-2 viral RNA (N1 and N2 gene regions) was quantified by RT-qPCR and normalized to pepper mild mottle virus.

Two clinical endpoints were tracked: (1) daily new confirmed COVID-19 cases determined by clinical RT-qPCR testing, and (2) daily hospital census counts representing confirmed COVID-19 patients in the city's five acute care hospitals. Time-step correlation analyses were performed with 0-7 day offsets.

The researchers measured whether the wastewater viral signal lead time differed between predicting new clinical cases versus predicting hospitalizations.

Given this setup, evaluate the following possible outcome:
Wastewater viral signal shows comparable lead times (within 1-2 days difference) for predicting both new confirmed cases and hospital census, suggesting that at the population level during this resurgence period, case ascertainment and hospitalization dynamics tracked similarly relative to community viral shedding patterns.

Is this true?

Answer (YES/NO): NO